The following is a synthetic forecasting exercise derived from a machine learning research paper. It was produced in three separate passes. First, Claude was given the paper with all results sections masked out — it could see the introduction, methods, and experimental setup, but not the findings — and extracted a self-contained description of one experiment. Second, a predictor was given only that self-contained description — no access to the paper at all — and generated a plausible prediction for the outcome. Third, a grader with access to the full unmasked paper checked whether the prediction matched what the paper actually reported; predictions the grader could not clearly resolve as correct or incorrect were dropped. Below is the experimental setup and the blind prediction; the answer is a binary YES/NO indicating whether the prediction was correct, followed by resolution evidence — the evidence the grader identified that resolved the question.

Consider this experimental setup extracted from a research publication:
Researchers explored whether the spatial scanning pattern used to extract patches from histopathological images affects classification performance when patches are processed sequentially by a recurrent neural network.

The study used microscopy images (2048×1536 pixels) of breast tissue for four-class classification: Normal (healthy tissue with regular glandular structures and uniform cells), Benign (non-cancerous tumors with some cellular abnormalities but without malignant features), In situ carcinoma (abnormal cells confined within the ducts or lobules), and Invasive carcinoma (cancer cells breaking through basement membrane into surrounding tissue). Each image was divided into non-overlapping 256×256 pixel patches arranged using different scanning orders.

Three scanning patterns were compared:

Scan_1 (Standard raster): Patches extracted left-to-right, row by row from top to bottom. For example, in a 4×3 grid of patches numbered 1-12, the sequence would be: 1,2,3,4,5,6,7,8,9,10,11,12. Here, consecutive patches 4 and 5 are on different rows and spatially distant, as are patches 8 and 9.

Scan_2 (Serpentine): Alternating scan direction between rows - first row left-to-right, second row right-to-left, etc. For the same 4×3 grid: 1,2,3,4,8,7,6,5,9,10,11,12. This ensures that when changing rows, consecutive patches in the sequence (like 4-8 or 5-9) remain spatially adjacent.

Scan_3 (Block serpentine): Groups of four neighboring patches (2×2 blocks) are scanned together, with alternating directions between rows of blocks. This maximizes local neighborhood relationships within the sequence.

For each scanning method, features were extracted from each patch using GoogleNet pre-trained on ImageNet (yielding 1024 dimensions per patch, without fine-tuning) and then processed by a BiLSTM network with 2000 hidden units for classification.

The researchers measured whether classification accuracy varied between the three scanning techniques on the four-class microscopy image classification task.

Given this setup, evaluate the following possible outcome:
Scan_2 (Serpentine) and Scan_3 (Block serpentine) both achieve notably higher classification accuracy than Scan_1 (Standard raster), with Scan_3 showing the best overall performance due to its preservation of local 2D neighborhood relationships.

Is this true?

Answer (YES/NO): NO